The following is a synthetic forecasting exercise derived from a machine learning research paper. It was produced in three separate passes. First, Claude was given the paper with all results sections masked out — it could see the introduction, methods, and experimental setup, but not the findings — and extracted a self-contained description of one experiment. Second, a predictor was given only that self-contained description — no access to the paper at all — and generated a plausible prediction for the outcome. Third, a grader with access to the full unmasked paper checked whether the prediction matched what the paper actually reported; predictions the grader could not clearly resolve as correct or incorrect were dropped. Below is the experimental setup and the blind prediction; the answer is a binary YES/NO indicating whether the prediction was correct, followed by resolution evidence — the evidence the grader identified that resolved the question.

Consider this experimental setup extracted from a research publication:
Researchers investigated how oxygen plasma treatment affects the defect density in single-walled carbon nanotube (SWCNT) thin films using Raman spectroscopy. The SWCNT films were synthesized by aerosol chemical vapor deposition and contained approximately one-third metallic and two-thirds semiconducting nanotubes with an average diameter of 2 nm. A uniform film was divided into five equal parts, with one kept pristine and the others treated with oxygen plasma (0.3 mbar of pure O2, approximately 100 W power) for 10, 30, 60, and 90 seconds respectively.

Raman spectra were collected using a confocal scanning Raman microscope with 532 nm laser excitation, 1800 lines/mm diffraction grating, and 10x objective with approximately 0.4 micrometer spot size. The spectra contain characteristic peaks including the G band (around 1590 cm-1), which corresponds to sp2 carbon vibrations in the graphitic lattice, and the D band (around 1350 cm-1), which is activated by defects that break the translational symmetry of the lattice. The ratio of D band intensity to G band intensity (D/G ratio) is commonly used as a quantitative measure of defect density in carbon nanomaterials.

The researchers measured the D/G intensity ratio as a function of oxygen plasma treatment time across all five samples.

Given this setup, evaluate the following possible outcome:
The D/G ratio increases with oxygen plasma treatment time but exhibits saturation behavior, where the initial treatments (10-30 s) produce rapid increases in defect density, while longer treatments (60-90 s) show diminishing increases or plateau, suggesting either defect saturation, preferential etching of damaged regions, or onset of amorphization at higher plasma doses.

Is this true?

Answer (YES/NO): NO